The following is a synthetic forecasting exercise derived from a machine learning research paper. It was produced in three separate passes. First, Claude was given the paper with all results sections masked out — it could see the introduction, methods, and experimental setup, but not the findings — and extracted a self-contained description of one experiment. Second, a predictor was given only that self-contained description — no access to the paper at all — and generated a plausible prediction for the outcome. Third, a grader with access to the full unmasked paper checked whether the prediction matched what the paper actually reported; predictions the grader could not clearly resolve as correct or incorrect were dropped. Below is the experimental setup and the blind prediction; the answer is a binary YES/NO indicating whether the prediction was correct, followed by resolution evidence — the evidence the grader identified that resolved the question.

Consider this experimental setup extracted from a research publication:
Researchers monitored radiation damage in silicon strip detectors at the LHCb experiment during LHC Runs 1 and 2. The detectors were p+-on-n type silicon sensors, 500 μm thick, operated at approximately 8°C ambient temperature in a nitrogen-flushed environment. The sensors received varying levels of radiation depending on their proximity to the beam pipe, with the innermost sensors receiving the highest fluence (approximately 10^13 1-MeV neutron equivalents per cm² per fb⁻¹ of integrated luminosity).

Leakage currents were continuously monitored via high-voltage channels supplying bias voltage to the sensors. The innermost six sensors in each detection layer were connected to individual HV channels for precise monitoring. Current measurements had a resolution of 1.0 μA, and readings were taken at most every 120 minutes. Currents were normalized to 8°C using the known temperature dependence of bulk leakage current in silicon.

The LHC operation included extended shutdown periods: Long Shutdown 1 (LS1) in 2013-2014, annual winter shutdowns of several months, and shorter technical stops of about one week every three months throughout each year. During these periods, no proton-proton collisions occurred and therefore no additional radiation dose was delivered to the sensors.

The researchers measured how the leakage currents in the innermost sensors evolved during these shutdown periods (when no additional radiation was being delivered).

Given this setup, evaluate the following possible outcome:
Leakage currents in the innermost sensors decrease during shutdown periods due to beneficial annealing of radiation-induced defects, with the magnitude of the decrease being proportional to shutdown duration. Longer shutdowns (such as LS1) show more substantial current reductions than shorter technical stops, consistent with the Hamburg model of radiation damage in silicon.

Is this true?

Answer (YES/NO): NO